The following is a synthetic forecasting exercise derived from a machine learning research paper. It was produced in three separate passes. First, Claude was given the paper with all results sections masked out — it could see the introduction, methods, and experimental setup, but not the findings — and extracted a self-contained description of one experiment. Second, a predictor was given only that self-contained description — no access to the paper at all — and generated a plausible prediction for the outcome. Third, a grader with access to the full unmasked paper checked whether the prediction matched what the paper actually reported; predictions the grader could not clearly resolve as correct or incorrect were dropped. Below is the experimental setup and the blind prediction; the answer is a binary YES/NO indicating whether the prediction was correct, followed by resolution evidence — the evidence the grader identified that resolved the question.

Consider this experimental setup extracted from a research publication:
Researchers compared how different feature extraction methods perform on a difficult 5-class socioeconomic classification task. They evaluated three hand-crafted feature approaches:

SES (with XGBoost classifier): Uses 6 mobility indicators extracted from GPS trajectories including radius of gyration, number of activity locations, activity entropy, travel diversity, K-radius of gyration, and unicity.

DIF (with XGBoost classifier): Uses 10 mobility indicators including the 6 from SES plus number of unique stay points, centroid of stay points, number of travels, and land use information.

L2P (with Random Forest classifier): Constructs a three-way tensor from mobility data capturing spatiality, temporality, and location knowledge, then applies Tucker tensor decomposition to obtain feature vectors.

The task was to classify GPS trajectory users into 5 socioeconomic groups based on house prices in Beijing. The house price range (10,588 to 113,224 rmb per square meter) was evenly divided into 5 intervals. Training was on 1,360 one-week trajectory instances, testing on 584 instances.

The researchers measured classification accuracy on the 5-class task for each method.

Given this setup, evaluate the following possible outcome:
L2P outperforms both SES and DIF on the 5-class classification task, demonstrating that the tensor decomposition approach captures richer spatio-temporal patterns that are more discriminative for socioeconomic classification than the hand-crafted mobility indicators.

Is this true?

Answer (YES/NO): NO